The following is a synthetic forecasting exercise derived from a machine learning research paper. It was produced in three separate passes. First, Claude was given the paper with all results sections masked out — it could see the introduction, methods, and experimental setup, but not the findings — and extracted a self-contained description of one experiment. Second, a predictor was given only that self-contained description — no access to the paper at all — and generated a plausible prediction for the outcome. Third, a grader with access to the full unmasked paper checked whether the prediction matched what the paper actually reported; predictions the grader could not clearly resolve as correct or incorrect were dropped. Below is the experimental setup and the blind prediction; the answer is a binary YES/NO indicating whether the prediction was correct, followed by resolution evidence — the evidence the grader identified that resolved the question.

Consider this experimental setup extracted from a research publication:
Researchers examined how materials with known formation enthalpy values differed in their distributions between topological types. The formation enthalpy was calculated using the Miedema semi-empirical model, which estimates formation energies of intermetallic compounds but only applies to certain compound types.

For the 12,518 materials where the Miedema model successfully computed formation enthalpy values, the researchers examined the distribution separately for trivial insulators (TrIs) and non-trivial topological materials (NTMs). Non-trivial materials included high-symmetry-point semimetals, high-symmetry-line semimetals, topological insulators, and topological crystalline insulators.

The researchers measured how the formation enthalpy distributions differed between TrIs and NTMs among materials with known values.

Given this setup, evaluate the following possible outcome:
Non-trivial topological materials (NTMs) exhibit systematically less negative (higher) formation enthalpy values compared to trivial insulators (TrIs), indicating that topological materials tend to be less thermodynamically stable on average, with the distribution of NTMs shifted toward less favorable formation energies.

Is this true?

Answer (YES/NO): NO